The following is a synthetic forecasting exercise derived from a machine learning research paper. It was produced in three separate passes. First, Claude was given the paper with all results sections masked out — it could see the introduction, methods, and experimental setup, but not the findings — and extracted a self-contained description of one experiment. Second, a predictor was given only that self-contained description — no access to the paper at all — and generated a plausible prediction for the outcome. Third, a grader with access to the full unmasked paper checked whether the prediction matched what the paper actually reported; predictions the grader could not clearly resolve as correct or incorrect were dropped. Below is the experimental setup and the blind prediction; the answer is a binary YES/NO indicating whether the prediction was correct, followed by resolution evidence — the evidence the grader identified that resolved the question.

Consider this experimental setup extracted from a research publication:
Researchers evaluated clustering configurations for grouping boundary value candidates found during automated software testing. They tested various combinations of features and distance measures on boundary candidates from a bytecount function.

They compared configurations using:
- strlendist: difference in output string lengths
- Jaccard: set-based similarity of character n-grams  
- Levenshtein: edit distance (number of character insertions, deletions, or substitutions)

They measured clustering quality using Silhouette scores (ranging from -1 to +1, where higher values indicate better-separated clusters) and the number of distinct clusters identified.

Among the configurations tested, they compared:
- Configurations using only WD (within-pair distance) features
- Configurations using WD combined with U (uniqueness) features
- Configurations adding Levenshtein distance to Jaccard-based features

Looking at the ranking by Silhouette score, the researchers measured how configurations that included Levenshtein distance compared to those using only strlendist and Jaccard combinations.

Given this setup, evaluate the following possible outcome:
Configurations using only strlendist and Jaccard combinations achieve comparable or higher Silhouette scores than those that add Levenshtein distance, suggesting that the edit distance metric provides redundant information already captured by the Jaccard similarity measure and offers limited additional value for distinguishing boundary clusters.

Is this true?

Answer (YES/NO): YES